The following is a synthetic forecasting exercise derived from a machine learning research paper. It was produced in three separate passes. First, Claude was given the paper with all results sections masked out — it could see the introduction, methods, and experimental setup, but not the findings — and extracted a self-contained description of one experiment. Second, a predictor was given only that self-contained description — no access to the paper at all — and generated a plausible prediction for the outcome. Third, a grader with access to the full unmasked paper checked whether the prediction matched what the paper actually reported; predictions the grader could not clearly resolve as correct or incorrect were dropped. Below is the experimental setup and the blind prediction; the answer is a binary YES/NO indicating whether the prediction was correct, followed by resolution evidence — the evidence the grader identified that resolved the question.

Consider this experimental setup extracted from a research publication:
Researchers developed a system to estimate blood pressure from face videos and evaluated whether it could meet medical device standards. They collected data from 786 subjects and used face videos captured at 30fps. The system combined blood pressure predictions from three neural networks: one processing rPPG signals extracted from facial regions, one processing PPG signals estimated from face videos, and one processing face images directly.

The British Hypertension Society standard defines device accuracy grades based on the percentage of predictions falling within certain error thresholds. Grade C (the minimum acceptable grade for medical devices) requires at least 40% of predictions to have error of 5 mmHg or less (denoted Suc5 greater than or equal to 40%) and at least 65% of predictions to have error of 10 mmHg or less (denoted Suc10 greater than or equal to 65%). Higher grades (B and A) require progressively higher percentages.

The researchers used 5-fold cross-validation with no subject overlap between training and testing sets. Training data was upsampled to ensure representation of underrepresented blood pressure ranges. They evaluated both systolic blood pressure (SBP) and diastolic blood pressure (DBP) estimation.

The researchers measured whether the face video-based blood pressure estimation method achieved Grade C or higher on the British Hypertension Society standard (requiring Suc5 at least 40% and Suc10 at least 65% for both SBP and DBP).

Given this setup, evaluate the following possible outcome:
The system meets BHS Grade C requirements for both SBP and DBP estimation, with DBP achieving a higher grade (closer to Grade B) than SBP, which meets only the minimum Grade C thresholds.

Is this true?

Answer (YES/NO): NO